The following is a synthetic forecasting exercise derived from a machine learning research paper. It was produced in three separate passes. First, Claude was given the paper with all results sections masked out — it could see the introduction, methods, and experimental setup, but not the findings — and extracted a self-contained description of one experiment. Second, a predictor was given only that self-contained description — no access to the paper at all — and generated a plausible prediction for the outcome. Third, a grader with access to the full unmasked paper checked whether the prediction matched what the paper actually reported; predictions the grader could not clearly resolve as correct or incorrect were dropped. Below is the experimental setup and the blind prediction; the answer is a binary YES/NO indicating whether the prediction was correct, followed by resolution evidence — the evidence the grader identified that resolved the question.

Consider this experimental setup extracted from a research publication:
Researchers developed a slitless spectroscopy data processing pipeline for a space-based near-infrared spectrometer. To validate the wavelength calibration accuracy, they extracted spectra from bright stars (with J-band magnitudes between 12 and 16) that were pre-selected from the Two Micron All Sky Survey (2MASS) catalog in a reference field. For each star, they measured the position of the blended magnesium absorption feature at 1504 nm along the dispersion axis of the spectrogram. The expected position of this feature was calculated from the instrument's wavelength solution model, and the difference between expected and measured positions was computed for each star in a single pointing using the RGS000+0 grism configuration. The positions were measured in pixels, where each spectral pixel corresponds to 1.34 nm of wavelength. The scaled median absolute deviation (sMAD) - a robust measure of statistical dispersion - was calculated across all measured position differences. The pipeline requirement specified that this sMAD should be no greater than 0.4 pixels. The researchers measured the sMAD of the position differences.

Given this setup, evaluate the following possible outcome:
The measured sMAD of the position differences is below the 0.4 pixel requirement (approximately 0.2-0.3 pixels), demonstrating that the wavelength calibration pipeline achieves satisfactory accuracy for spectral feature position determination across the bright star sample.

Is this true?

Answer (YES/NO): NO